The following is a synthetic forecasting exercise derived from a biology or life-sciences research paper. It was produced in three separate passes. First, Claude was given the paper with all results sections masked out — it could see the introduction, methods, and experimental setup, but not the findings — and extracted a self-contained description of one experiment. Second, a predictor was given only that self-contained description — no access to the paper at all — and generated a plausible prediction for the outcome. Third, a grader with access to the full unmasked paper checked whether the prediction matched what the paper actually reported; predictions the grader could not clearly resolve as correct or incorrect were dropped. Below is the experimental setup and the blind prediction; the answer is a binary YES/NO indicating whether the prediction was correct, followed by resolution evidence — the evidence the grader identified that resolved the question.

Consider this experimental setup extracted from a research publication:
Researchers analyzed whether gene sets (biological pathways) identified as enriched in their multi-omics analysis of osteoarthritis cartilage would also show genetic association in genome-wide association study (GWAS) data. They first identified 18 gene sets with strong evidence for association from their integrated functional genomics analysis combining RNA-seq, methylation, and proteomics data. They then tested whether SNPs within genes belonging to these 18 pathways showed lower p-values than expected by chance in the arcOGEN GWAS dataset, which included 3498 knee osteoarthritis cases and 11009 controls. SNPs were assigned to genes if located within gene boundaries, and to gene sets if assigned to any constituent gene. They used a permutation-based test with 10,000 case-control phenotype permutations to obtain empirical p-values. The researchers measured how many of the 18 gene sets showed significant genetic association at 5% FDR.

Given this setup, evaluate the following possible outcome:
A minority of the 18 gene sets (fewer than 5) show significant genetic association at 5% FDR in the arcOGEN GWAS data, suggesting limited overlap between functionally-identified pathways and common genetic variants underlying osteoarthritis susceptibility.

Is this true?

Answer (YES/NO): NO